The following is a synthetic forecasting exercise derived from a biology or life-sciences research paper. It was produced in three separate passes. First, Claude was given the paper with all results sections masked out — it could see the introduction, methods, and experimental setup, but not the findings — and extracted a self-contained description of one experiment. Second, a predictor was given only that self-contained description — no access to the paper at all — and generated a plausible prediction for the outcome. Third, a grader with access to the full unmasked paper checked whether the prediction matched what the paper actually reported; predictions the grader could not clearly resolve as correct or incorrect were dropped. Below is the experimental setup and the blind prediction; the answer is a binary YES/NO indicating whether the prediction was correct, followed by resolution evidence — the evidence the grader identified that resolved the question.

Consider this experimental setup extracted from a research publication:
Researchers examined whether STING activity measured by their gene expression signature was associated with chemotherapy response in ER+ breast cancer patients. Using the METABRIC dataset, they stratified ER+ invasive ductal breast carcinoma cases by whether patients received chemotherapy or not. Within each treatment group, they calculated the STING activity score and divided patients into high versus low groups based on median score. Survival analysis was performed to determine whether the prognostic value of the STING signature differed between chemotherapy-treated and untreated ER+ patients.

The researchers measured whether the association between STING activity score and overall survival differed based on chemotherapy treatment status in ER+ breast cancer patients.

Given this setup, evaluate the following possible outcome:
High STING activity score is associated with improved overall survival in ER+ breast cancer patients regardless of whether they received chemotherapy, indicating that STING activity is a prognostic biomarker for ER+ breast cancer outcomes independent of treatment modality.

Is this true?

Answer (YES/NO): YES